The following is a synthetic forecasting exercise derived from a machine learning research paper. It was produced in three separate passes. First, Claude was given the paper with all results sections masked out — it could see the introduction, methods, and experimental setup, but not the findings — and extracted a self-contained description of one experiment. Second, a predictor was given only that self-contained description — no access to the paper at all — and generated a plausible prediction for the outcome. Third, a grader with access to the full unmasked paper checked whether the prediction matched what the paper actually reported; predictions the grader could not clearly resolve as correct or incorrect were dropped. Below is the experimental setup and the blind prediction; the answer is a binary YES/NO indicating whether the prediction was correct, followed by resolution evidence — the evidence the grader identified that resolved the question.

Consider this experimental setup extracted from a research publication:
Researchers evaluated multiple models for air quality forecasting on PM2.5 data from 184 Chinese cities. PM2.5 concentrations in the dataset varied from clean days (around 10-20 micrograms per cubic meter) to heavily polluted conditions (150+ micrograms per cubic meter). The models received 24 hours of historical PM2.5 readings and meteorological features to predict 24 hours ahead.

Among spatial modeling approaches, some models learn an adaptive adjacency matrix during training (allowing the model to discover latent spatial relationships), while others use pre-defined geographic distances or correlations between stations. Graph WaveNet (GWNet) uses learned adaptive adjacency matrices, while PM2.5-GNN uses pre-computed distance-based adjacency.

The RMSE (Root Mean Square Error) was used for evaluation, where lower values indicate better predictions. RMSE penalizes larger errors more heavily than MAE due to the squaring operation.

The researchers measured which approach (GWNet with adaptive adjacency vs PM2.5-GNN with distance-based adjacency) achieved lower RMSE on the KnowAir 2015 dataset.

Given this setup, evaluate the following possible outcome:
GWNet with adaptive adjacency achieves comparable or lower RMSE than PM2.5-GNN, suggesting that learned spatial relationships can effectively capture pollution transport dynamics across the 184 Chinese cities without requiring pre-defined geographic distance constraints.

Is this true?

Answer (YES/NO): YES